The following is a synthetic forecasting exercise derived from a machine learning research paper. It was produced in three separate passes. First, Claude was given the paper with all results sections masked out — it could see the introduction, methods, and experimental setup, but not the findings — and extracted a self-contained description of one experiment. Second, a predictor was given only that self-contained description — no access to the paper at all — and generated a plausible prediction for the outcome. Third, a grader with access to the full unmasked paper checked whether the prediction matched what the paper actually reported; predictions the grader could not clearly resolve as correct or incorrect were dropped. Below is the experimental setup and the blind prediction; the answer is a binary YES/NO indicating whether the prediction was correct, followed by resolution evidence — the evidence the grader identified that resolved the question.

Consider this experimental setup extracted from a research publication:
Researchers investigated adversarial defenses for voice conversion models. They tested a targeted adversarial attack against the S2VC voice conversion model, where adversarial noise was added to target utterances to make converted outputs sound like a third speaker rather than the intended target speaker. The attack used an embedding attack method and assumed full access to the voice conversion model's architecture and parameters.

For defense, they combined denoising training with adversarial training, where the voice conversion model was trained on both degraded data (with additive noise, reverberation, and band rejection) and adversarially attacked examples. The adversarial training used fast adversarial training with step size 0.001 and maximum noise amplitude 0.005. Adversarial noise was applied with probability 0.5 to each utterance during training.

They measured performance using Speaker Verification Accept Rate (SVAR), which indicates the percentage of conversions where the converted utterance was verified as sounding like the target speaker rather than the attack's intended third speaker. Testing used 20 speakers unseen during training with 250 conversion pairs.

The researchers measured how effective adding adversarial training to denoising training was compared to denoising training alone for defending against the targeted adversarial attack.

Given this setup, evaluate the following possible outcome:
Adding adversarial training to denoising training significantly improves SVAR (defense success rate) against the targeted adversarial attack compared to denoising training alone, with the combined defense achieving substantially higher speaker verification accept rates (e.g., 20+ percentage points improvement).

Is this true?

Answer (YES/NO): NO